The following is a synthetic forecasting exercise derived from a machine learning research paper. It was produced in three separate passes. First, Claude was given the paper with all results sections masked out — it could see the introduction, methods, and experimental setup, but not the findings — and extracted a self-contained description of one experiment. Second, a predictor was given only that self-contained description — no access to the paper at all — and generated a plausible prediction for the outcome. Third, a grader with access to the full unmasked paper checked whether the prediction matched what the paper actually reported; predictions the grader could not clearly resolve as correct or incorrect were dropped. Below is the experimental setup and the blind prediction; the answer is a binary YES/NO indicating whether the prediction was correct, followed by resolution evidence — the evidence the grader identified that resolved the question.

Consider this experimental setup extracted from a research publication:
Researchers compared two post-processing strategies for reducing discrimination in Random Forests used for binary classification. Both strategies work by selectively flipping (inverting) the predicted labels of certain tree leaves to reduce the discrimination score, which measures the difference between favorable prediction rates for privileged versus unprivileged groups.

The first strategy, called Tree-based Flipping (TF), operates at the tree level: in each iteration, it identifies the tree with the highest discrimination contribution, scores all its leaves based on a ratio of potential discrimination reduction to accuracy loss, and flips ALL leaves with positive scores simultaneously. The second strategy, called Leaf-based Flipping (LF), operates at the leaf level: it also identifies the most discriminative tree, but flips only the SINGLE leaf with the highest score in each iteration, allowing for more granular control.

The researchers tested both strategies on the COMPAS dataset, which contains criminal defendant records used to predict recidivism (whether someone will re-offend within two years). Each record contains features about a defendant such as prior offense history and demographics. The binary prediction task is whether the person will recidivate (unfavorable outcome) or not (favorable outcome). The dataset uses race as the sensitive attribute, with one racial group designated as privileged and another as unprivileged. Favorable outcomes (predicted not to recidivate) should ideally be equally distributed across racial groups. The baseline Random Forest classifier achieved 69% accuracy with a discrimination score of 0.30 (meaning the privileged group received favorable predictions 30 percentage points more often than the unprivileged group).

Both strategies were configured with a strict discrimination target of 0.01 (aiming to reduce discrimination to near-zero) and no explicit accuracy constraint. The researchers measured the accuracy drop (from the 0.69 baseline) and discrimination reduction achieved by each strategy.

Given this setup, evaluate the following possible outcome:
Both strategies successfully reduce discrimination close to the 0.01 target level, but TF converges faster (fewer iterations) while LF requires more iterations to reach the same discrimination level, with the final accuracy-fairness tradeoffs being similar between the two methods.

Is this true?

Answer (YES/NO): NO